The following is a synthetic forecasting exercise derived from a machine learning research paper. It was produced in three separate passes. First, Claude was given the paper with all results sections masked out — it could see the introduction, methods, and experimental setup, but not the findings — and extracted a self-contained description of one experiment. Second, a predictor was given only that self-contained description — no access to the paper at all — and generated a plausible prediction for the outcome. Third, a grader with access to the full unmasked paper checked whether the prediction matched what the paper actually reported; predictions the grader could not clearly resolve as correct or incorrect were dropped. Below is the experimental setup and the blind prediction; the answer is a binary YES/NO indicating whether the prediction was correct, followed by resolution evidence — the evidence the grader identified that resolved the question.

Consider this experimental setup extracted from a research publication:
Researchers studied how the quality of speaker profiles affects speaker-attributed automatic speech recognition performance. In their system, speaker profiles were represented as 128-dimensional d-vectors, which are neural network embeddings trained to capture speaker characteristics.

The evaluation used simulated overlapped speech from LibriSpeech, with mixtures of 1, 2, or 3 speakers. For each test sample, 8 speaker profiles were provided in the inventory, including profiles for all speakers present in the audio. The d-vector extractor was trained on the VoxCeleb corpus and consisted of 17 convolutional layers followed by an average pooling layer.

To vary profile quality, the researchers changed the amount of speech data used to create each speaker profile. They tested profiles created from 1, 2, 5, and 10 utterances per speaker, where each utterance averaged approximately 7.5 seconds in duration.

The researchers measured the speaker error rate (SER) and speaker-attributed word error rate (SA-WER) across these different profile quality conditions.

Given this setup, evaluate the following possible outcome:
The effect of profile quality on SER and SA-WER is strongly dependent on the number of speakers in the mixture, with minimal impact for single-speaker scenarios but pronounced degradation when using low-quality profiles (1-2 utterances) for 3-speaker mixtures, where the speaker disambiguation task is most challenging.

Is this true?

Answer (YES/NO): NO